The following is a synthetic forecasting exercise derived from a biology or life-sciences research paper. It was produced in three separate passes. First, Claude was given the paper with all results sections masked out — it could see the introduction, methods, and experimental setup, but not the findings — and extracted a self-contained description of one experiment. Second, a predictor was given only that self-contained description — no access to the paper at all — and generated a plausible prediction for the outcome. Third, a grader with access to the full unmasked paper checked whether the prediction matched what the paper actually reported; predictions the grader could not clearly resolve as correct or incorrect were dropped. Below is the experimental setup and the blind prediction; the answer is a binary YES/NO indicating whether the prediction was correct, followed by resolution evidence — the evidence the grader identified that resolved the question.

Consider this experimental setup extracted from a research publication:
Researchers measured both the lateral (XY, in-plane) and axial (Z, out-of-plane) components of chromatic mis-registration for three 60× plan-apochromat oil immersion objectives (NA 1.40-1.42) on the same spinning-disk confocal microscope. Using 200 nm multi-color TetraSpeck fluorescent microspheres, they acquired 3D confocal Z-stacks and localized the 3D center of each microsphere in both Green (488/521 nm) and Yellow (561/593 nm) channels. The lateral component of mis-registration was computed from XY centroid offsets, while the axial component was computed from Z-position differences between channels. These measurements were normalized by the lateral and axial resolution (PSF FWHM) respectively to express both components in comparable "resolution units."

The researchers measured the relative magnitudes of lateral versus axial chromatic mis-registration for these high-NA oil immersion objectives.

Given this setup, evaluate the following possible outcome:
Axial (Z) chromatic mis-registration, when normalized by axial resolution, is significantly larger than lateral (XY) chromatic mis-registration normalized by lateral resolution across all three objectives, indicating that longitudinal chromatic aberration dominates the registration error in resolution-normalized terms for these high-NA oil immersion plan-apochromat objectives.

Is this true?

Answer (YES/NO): NO